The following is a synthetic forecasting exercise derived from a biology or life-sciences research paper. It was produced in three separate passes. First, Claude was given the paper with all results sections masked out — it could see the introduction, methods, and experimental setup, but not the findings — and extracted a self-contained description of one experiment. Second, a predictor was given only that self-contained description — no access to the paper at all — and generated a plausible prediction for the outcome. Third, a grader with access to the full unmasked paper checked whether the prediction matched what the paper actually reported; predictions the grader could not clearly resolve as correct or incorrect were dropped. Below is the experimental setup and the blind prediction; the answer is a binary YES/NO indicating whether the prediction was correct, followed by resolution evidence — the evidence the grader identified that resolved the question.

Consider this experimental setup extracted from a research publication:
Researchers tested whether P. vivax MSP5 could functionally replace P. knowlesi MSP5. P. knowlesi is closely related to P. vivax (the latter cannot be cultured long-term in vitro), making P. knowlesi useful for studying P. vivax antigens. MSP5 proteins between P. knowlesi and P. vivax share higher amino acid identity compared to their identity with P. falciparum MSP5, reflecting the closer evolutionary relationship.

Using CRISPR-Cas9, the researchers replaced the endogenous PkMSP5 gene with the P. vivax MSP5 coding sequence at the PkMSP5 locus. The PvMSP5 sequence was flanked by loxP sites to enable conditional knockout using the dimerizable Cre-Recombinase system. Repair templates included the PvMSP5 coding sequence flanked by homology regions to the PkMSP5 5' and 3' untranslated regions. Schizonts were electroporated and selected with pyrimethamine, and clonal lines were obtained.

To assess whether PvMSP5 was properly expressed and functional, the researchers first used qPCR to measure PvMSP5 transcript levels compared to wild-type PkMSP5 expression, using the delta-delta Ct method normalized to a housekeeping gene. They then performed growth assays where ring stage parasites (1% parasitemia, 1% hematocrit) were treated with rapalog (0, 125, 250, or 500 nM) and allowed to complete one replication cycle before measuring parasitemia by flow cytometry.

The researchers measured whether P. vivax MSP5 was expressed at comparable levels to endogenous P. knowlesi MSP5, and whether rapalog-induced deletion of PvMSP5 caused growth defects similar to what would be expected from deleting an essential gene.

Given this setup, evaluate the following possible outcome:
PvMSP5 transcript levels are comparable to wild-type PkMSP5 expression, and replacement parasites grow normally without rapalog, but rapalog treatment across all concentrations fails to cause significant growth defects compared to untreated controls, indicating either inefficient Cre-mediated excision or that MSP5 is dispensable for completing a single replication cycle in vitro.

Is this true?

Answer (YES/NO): NO